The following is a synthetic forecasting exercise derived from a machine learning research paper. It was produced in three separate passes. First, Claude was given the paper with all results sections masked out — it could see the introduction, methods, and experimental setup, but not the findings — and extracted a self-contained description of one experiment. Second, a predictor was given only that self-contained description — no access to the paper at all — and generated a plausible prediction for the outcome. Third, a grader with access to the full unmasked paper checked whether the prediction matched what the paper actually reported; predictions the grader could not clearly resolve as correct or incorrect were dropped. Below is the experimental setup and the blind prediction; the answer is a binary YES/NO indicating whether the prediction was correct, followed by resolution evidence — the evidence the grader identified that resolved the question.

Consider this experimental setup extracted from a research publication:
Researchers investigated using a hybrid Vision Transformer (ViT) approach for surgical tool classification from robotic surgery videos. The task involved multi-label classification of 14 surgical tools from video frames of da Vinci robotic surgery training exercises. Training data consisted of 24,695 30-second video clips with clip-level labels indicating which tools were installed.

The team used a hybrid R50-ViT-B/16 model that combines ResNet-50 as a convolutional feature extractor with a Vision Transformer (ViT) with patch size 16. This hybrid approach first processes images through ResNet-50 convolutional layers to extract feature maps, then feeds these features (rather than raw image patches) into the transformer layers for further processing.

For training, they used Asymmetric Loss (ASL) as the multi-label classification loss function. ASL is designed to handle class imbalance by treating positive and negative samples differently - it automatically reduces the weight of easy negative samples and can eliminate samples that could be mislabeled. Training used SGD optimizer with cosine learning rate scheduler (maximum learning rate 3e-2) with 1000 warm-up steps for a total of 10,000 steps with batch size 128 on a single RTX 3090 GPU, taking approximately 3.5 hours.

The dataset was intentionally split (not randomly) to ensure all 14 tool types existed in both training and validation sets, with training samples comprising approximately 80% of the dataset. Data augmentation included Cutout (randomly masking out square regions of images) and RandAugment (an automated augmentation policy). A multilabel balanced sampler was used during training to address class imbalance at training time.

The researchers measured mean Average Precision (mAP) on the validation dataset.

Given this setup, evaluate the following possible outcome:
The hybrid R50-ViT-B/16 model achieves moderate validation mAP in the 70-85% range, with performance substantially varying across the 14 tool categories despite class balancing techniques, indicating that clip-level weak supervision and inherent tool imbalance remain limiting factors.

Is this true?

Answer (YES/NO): NO